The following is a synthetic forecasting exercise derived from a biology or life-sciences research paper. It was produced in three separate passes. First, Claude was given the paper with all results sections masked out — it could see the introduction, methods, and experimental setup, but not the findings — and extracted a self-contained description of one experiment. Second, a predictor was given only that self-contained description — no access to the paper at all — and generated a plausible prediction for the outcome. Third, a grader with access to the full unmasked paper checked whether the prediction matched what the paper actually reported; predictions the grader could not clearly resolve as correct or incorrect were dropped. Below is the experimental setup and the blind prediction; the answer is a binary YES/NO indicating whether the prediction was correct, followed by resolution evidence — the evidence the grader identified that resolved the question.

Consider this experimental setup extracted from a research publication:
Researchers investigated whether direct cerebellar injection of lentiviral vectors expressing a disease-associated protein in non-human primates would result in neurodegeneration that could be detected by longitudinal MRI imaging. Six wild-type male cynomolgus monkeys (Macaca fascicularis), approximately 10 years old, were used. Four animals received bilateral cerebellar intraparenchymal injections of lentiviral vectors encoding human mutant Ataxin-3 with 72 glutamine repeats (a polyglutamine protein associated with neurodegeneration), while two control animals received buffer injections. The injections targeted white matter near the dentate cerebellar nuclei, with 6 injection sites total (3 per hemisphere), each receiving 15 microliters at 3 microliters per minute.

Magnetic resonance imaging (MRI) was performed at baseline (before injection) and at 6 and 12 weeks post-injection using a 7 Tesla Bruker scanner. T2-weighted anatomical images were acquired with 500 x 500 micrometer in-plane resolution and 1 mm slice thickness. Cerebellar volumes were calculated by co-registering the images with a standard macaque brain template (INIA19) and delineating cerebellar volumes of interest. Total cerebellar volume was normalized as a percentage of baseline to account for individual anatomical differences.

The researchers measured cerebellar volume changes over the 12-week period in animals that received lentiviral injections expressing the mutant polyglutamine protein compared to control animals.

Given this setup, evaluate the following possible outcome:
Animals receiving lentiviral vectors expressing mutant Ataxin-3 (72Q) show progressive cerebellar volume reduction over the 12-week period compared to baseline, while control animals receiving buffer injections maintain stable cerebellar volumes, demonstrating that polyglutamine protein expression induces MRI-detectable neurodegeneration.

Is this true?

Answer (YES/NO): NO